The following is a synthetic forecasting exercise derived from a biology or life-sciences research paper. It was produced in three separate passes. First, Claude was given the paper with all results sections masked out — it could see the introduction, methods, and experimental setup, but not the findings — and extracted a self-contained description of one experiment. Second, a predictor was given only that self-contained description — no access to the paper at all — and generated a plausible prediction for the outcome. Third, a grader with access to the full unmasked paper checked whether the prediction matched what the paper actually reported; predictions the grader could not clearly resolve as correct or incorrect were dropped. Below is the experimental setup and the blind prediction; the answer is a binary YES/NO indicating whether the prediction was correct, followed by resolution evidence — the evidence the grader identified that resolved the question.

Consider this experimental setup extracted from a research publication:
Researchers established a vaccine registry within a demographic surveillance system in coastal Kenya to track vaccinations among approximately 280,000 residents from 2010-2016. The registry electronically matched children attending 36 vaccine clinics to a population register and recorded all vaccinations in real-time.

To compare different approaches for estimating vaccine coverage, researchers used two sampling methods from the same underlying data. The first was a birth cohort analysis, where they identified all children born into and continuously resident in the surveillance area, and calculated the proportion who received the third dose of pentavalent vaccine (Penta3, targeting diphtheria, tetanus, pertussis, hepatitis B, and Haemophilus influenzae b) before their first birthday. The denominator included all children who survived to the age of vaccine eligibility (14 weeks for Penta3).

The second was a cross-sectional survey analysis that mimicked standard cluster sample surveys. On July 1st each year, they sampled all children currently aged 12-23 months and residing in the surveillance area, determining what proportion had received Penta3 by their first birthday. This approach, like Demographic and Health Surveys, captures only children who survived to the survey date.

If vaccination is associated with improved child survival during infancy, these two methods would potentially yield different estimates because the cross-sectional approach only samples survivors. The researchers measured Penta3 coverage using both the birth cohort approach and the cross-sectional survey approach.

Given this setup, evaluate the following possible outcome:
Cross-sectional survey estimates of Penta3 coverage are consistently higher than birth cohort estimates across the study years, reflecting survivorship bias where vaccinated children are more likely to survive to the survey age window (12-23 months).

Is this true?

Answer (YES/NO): YES